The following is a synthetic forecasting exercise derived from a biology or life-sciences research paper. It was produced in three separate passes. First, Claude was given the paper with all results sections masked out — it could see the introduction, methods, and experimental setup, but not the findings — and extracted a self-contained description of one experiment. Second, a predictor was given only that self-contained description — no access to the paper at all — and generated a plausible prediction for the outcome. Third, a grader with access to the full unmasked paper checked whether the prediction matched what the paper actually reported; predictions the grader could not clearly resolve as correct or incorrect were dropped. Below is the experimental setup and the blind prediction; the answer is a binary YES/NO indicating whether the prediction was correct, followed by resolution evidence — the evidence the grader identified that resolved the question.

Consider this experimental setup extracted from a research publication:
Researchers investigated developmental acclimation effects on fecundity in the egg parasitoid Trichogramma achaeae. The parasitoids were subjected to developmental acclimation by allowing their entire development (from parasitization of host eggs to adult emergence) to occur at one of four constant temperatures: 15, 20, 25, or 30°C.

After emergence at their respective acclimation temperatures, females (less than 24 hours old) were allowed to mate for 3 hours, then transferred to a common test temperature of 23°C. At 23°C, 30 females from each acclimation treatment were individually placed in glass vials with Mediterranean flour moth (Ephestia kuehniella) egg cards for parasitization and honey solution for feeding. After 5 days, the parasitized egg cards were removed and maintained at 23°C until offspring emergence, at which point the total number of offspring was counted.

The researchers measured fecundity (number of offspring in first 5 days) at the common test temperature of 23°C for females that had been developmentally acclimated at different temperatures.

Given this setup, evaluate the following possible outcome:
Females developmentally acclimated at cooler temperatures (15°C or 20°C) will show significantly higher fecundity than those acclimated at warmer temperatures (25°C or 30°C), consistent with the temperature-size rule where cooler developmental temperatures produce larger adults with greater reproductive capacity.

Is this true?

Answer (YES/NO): NO